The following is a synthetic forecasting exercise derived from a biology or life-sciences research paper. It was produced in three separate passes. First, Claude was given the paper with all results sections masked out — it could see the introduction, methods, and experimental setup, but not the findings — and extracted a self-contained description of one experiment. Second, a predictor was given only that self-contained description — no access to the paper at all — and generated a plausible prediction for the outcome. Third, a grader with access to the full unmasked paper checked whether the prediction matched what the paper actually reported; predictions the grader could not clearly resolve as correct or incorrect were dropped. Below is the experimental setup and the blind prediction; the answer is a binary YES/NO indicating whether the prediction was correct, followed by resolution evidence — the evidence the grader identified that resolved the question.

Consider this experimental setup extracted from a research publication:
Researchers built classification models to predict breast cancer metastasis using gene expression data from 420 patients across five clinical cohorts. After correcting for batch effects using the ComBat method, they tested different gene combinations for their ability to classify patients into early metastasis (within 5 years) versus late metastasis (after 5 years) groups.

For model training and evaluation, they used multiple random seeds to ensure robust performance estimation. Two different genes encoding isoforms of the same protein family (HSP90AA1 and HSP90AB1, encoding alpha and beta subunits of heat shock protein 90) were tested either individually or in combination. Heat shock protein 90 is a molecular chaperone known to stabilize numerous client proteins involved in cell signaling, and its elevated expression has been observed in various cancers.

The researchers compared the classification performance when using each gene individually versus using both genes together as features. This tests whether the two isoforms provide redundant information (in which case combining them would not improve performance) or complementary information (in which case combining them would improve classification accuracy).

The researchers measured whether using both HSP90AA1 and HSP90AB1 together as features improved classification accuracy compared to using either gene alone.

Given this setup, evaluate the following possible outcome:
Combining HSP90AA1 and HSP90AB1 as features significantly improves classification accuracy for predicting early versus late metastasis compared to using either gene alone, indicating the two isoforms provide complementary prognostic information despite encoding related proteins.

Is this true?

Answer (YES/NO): YES